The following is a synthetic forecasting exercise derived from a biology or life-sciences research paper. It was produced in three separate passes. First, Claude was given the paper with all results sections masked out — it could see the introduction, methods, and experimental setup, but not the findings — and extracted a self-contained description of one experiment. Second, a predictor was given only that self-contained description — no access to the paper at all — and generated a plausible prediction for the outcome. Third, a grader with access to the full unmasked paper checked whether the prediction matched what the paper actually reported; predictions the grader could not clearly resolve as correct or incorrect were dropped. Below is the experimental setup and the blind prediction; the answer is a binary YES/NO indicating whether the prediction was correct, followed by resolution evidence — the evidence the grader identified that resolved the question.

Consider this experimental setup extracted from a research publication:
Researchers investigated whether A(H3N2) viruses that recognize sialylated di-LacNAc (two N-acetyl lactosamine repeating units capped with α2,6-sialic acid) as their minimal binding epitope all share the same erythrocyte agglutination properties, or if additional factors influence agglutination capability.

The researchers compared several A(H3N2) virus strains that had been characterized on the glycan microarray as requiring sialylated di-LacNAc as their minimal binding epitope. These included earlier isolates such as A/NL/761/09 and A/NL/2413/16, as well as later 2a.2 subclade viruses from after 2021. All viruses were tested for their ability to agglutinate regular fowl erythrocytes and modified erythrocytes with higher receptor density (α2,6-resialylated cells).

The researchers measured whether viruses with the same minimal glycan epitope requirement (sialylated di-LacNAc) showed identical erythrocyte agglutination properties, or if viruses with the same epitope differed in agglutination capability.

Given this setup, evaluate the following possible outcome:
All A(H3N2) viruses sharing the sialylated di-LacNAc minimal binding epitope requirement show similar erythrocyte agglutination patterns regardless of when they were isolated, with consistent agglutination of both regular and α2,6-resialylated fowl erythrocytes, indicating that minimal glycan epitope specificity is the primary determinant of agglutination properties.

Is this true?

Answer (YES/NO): NO